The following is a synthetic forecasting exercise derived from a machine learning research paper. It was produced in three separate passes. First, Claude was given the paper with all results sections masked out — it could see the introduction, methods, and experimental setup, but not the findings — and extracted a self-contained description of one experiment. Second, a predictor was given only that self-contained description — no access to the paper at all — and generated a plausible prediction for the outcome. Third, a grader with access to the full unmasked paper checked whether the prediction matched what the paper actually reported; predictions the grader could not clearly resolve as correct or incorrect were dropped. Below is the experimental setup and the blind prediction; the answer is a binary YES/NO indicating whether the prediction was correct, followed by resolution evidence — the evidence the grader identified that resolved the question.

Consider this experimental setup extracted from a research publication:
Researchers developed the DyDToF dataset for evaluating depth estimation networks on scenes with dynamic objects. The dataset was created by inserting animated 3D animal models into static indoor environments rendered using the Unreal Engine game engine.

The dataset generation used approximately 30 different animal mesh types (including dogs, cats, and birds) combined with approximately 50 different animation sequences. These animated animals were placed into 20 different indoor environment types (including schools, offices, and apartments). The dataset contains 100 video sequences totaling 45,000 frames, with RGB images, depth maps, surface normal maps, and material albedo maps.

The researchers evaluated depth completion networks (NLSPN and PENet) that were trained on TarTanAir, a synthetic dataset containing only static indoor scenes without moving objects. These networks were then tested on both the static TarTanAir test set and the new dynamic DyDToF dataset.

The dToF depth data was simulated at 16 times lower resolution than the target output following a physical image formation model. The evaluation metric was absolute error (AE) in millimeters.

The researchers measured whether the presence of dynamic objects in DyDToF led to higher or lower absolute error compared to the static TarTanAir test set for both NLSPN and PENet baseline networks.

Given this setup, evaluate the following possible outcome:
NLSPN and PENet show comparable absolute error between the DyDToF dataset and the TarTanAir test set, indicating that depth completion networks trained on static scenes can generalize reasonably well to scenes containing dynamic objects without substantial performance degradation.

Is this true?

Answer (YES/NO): NO